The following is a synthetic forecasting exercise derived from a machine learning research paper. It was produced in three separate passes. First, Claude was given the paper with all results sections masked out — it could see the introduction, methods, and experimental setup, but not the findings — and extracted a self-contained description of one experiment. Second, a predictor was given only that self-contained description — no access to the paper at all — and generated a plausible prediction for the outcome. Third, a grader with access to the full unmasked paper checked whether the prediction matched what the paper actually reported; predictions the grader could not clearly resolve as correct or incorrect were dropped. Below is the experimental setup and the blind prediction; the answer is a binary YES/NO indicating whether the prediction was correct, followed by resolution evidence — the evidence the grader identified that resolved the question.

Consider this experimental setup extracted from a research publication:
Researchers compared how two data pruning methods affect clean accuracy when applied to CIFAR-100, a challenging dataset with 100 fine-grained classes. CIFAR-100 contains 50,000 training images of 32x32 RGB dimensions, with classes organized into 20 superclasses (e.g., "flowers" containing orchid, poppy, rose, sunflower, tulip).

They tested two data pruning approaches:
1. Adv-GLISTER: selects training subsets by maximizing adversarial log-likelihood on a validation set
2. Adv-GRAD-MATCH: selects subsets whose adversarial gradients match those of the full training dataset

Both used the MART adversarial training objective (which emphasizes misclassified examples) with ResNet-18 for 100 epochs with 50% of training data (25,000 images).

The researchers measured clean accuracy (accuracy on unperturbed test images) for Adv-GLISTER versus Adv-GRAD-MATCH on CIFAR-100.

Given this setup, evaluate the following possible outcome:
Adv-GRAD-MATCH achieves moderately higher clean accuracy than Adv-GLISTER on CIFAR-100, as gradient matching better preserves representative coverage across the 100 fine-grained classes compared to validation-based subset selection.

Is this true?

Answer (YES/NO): YES